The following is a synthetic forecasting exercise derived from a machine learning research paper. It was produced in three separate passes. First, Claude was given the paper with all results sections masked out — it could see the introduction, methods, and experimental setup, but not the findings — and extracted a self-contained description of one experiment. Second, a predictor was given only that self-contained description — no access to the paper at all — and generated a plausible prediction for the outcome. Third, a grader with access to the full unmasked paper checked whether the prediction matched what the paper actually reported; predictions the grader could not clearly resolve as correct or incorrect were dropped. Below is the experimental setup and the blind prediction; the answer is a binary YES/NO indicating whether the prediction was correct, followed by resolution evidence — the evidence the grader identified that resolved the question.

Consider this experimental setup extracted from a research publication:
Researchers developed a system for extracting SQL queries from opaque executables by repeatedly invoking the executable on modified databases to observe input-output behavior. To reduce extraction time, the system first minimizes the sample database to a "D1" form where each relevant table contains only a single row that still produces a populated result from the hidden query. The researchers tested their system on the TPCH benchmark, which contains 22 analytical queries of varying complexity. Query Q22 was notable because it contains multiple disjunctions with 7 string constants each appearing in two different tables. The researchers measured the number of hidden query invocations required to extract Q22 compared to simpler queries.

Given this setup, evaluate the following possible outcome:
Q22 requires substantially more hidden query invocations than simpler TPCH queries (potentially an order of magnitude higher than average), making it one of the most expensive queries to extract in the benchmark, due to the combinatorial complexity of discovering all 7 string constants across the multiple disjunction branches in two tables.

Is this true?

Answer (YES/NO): YES